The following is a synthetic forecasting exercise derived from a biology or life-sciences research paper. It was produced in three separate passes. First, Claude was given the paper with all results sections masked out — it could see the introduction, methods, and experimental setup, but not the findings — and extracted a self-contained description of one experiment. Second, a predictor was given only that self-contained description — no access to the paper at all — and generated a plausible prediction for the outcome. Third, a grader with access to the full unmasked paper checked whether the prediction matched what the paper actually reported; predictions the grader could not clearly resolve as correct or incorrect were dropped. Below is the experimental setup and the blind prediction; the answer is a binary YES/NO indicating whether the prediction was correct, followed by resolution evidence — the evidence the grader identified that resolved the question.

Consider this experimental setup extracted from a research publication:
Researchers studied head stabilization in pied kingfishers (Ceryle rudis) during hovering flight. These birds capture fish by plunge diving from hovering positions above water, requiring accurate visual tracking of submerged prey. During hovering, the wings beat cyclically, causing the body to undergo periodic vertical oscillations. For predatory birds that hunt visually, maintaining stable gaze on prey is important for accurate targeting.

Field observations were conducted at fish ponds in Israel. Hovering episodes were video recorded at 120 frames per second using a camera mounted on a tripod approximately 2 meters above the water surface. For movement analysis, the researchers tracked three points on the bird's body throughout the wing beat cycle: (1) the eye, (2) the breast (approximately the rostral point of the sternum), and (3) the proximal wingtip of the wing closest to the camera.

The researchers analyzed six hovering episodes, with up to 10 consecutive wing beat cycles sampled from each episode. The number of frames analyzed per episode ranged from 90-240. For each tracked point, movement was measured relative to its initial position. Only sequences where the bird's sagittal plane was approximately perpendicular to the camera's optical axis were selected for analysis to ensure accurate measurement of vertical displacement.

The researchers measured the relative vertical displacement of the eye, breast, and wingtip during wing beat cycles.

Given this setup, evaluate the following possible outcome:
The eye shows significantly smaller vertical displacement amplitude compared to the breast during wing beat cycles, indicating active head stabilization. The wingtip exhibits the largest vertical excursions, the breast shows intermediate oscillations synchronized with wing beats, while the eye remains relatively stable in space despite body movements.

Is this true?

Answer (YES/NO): YES